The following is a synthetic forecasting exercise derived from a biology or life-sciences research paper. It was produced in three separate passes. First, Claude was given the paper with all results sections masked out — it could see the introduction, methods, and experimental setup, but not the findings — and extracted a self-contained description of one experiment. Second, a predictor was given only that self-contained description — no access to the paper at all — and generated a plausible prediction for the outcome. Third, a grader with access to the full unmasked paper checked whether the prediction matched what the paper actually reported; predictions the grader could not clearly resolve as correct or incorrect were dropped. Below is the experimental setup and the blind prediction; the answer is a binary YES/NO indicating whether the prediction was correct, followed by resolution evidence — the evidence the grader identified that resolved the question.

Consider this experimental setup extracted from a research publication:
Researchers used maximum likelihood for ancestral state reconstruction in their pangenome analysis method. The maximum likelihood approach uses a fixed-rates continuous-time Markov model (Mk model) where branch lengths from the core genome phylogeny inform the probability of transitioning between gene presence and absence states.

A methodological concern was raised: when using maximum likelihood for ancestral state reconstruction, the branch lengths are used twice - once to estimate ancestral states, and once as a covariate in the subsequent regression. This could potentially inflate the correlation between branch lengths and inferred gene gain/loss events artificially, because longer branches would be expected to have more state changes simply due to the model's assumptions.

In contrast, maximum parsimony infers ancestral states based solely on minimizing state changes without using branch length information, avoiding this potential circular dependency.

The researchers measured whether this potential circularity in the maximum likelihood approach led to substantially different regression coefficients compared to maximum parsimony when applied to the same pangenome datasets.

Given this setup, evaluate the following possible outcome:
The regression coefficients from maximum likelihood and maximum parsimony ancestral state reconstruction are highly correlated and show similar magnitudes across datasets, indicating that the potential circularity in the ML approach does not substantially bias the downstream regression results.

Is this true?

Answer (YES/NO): NO